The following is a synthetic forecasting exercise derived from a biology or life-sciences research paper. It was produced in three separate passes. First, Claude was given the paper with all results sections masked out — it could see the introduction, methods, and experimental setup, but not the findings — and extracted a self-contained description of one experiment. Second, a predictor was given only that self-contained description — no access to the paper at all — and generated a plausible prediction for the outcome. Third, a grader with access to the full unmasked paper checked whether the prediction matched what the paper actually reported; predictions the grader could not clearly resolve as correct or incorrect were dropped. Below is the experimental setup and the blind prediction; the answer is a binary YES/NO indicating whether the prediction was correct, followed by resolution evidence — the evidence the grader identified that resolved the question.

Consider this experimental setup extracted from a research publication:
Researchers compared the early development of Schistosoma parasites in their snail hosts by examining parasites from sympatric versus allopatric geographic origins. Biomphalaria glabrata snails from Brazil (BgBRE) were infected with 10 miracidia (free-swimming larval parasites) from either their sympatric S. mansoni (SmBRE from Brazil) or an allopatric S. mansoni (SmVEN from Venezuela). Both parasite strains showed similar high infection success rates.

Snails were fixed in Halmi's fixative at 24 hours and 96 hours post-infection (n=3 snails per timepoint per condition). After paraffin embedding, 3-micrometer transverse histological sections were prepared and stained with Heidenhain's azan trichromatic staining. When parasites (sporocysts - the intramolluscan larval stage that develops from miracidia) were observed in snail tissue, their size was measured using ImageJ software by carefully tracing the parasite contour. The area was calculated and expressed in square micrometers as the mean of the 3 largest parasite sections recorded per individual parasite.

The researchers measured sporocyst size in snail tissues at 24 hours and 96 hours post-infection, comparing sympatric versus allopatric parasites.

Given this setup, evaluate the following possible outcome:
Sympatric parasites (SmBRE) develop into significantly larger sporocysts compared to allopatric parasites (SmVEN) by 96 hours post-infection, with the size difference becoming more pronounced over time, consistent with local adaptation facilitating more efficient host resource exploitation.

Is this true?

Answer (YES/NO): NO